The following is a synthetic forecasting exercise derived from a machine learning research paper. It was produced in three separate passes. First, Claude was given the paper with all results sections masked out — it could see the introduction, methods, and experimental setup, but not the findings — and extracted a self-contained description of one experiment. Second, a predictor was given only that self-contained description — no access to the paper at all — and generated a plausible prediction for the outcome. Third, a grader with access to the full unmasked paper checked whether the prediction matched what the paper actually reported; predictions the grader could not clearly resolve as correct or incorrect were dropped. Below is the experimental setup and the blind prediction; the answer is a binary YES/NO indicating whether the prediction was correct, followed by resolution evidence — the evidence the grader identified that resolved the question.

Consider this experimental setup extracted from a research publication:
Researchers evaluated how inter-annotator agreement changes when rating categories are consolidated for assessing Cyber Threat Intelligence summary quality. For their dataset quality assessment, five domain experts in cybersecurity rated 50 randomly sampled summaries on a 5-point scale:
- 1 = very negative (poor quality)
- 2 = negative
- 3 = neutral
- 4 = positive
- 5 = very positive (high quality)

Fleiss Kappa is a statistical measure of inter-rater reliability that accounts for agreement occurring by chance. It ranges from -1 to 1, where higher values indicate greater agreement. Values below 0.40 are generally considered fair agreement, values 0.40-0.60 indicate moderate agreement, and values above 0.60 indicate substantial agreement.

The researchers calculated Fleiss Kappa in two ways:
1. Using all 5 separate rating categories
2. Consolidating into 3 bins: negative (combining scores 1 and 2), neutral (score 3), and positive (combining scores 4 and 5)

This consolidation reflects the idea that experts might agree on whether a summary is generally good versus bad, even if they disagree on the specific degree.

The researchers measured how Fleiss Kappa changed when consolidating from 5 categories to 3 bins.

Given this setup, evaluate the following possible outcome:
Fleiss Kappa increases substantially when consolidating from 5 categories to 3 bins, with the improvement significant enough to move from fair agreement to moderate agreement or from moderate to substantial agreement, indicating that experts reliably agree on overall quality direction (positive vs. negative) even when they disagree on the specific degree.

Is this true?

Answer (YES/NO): YES